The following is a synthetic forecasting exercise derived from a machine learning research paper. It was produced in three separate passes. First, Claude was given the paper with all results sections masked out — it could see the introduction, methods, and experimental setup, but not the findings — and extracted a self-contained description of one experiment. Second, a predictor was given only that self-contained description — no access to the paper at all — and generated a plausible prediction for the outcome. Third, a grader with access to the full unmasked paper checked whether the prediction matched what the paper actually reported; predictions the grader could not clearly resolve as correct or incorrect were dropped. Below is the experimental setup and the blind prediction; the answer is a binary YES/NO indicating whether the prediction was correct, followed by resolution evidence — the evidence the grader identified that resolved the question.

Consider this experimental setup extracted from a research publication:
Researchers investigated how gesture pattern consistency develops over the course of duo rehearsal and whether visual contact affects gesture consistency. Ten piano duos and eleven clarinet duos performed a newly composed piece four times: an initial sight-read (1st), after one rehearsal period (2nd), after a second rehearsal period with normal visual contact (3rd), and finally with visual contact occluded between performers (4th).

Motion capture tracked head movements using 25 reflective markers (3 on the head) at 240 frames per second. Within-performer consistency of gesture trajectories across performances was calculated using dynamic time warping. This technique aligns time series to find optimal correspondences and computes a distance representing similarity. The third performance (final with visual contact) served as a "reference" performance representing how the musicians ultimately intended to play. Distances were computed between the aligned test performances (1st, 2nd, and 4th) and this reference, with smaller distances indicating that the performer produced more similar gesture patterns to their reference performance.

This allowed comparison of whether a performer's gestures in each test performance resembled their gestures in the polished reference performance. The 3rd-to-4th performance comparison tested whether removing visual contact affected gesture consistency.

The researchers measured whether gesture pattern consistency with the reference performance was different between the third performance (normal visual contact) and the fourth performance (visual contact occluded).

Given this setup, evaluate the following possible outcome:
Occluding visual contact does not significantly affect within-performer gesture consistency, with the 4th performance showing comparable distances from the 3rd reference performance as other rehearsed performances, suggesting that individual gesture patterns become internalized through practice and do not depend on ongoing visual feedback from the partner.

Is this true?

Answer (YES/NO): NO